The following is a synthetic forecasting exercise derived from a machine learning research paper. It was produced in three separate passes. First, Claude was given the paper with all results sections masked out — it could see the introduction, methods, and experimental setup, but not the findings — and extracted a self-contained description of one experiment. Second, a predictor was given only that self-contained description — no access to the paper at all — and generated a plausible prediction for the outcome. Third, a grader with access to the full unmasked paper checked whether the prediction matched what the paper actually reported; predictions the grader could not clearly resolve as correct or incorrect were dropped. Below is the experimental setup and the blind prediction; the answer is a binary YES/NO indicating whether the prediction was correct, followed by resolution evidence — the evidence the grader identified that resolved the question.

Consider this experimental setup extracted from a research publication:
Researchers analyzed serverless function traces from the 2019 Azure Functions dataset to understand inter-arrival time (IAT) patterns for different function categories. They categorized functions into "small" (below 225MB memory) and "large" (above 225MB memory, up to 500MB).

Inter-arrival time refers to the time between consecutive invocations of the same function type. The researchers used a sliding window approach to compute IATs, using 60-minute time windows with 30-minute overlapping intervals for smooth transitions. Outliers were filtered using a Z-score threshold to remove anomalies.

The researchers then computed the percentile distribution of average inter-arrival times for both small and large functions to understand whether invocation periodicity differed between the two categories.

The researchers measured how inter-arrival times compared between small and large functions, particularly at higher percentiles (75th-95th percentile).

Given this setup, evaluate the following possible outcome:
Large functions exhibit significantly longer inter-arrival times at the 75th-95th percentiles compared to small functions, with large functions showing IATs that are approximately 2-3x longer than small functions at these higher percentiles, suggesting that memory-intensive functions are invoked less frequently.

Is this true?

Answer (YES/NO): NO